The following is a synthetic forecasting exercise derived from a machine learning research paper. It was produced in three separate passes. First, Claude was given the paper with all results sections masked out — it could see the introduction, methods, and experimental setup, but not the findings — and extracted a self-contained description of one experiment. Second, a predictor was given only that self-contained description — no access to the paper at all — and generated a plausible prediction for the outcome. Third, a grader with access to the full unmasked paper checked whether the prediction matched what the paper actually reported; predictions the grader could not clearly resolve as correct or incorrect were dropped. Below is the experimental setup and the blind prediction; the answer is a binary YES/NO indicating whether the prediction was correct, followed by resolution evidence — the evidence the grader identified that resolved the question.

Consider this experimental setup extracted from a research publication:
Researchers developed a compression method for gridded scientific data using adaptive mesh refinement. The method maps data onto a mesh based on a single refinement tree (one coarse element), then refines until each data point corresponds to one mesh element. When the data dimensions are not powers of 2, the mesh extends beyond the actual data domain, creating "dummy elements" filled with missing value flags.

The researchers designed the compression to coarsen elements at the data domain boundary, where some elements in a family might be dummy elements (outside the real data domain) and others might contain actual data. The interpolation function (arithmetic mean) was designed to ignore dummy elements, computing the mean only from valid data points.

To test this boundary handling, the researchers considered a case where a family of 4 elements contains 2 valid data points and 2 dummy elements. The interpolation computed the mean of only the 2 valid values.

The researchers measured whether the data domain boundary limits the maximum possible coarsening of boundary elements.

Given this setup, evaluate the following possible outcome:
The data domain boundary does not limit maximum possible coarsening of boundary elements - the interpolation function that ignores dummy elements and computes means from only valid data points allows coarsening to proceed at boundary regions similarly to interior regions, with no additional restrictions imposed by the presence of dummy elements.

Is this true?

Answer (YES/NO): YES